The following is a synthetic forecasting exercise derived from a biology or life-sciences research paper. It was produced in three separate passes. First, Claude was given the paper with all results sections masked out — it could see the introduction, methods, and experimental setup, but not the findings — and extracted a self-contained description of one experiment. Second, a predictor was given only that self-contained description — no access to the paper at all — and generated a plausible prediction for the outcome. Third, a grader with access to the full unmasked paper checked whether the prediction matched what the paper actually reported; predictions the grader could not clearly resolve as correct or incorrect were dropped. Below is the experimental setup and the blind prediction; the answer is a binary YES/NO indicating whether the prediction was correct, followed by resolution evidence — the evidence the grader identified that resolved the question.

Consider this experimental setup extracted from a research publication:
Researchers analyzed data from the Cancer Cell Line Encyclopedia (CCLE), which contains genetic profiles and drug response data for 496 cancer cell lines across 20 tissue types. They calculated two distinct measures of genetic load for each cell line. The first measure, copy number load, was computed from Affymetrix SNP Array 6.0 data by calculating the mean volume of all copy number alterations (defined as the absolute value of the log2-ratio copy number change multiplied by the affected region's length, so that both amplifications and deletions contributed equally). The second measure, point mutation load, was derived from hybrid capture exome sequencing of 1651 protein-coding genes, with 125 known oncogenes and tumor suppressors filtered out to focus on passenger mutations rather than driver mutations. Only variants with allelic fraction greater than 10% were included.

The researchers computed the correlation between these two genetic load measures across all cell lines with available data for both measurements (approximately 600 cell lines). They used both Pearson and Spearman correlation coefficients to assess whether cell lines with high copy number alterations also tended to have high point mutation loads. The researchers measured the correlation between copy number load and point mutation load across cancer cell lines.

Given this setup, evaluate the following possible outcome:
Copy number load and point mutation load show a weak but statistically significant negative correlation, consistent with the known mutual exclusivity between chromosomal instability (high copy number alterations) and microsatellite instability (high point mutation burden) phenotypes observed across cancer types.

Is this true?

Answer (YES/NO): NO